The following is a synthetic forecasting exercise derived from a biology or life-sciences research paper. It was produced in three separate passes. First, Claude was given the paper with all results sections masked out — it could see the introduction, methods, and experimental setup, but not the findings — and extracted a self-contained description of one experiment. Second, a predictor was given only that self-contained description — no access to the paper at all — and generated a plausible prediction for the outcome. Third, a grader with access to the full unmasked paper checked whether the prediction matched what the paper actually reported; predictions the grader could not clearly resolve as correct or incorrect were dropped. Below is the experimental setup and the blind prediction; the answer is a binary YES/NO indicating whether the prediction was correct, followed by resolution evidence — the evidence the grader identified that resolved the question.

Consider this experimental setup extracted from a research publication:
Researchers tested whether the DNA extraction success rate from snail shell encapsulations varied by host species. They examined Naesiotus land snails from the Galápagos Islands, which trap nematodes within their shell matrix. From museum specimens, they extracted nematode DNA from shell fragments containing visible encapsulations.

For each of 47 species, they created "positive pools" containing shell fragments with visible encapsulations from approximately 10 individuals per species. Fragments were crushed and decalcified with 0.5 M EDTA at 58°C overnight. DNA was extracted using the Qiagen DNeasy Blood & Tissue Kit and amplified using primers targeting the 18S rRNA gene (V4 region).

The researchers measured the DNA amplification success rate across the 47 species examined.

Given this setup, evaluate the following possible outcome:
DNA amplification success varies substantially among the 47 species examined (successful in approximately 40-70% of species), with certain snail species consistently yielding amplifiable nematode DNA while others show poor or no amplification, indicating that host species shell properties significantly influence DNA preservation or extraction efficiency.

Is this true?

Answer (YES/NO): NO